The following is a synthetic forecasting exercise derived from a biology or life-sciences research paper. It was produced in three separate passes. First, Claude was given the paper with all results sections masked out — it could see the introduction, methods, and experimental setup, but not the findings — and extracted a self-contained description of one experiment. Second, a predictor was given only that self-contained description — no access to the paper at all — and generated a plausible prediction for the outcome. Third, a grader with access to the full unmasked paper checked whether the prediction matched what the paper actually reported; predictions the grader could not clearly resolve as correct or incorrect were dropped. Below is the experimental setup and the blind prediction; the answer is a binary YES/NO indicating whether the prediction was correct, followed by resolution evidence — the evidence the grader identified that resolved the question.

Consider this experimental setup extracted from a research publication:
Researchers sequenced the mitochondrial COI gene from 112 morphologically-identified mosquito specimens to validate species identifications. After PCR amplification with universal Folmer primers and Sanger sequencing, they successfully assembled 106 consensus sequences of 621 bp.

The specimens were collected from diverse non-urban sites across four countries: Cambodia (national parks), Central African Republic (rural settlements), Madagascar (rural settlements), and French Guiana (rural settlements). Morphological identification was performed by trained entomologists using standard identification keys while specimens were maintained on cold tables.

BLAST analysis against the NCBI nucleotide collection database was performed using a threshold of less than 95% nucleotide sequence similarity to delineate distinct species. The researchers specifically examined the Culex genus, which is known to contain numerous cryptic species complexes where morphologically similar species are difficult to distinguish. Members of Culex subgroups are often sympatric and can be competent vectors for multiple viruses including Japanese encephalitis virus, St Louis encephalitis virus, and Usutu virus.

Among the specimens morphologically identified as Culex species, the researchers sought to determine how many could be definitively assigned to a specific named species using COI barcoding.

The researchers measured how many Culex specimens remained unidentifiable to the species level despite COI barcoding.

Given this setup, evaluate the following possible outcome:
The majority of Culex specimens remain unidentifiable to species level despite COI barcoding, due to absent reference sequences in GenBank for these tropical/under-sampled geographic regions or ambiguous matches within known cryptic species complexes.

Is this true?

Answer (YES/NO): NO